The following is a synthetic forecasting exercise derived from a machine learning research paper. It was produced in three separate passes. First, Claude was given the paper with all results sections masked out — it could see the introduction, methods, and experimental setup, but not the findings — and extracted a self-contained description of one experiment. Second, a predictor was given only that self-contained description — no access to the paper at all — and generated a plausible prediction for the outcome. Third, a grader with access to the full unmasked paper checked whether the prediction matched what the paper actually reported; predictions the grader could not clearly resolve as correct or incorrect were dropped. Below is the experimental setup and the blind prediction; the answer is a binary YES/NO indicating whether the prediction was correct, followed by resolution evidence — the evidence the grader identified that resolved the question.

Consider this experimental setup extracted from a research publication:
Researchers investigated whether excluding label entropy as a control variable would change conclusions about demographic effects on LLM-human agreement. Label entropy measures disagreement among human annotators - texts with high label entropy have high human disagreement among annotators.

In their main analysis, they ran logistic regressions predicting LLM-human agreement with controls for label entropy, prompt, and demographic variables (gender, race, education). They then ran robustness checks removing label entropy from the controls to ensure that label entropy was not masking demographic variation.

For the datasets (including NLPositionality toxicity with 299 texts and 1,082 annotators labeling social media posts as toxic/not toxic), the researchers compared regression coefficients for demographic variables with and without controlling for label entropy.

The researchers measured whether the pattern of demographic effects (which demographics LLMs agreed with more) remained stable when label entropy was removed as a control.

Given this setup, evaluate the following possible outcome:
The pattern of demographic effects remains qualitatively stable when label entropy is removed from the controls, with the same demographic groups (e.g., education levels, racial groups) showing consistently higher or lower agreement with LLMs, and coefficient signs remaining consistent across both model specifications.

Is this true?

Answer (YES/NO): YES